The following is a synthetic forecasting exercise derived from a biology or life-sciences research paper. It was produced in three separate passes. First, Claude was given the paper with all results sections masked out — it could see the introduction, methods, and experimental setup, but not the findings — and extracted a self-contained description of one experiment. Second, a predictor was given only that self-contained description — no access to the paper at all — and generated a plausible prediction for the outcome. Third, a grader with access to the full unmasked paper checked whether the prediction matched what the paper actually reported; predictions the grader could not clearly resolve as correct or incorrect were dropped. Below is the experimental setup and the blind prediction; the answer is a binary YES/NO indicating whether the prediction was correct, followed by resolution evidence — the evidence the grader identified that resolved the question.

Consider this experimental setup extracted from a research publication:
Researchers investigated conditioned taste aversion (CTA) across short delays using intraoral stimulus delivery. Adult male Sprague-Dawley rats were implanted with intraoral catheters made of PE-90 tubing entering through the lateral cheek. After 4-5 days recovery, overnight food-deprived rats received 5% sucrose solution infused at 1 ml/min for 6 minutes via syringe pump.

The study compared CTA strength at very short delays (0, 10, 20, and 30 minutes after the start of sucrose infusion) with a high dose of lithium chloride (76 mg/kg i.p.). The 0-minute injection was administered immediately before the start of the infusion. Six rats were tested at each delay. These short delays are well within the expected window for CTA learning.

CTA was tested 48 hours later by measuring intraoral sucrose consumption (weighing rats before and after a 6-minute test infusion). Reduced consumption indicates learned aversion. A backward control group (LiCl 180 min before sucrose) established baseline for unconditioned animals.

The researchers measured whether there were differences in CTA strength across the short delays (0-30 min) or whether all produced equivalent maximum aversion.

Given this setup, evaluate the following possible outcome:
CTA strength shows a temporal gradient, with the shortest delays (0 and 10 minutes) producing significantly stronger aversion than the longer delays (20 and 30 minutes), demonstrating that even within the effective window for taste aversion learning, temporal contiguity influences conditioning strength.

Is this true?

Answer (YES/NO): NO